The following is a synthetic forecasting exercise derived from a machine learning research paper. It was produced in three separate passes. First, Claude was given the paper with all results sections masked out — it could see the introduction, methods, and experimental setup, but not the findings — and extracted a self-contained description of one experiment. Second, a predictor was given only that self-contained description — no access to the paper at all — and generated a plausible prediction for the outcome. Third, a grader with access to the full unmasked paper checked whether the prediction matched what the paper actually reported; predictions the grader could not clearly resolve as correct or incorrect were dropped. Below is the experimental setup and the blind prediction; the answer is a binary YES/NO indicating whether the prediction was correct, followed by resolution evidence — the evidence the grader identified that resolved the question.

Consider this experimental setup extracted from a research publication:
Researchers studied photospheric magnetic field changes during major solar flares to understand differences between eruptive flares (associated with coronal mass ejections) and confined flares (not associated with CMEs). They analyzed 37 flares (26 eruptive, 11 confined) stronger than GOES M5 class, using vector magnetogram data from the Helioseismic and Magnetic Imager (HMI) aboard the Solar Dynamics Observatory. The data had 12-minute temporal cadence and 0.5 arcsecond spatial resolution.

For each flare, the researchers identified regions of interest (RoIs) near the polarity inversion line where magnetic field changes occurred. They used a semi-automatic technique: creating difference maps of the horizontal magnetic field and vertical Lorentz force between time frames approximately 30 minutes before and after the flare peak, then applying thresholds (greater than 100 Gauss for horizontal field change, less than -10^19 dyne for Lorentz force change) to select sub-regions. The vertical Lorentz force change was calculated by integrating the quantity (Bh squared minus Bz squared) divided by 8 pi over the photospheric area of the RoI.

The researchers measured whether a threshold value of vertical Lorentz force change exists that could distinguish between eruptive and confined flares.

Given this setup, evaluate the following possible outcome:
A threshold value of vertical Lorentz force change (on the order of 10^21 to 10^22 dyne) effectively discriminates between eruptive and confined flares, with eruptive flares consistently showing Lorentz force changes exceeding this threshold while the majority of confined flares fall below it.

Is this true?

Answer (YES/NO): NO